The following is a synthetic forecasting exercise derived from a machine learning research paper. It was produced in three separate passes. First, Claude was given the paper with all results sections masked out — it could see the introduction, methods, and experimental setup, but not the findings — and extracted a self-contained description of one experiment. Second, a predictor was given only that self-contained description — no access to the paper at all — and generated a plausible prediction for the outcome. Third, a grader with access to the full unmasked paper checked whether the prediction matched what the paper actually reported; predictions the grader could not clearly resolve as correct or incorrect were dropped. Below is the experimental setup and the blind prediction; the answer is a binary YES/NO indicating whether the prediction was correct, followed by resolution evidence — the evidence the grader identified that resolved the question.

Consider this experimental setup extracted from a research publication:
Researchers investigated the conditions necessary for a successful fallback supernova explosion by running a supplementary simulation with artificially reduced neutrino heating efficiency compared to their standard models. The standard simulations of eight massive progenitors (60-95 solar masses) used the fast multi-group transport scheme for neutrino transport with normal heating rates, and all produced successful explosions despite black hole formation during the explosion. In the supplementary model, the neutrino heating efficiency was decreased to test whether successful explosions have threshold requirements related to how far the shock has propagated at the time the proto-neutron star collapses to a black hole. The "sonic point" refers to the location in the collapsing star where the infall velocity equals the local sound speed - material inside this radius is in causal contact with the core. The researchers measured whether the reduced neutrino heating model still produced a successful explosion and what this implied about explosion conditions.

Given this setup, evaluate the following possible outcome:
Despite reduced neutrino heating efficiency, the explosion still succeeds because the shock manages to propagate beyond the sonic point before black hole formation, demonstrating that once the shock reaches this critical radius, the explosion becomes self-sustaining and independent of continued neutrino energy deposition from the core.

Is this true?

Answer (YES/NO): NO